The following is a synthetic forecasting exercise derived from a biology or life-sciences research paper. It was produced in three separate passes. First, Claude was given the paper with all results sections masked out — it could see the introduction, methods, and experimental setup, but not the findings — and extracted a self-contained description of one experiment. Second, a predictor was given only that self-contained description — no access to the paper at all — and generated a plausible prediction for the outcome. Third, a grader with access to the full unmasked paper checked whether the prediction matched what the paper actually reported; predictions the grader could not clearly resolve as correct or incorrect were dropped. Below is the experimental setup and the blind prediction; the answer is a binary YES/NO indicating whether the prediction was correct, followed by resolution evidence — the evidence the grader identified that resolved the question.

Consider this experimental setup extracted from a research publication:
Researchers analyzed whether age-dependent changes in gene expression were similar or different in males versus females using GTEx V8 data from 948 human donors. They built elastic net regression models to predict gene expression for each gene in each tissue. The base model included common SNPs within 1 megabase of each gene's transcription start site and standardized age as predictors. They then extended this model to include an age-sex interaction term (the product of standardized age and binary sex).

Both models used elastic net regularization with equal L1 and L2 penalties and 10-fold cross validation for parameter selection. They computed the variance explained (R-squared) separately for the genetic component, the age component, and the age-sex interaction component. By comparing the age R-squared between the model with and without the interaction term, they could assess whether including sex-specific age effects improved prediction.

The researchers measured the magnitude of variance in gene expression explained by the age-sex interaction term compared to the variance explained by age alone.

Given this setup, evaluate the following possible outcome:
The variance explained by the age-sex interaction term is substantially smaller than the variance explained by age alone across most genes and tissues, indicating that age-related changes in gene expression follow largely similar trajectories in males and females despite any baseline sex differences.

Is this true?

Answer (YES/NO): YES